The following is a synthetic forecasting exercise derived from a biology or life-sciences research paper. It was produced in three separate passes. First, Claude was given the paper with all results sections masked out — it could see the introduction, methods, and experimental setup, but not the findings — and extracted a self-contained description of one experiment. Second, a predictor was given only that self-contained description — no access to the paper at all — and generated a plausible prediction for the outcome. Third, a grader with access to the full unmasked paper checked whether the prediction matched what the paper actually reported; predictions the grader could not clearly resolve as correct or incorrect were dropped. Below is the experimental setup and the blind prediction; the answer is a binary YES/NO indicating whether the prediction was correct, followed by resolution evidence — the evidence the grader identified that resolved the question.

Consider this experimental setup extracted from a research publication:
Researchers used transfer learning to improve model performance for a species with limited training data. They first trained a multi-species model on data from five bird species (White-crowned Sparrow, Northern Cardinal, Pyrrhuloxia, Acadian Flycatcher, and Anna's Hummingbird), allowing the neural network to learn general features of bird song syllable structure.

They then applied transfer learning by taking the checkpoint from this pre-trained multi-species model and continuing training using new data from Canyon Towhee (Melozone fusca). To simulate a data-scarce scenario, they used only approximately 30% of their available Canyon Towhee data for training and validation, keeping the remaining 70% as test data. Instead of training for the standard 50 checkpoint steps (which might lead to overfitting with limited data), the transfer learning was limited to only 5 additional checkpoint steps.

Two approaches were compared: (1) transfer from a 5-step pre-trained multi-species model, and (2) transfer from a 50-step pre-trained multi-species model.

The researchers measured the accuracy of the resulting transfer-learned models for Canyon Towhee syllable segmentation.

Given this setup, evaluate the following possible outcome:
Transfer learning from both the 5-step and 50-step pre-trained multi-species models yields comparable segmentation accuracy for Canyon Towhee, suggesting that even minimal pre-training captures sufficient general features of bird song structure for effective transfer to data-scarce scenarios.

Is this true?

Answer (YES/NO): YES